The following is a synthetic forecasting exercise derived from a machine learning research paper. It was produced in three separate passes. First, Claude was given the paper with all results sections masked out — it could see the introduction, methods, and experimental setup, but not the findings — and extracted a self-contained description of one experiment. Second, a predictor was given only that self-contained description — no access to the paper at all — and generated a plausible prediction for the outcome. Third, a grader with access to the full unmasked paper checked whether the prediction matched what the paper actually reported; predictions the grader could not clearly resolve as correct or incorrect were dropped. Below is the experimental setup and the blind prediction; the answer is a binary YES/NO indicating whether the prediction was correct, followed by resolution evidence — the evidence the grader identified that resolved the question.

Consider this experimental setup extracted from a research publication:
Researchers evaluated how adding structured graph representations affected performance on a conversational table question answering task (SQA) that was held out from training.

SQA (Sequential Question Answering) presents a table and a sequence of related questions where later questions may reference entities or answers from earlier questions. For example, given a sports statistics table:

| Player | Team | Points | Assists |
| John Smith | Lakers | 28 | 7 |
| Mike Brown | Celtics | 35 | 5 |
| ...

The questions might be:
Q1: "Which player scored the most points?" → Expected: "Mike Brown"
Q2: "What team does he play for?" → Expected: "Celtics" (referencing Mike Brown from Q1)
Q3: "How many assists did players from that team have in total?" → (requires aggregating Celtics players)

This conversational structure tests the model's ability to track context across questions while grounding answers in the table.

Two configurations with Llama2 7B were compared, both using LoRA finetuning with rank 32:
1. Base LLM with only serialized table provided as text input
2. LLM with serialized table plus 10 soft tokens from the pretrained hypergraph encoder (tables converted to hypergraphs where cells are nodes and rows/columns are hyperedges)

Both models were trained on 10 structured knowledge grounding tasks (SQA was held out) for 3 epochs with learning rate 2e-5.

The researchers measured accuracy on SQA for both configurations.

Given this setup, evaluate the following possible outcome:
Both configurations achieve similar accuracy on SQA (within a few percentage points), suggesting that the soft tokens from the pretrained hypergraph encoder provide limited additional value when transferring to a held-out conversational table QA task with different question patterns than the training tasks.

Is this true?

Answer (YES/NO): YES